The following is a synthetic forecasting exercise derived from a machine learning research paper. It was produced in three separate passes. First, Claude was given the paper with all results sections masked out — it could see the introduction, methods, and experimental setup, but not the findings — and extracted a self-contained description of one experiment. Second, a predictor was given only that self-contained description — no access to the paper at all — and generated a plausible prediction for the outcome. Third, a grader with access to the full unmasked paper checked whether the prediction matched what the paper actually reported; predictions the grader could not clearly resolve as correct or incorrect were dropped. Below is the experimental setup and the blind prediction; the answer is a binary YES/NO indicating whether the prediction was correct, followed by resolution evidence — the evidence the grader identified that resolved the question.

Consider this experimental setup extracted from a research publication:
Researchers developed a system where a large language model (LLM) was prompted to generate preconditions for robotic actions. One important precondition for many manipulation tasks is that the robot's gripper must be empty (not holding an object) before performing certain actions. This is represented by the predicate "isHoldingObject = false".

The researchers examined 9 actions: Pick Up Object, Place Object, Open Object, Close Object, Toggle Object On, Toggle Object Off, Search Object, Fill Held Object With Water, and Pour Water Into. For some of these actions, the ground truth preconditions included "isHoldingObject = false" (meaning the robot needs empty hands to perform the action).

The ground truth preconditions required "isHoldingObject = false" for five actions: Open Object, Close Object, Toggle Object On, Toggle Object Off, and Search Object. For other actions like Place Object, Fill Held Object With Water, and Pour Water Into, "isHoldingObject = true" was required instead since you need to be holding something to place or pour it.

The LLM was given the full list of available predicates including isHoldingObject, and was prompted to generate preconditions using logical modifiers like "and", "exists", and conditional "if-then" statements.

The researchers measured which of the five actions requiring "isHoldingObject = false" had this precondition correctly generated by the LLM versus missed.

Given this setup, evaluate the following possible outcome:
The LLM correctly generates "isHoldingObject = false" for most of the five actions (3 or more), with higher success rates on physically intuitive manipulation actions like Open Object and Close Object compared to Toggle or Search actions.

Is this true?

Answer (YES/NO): NO